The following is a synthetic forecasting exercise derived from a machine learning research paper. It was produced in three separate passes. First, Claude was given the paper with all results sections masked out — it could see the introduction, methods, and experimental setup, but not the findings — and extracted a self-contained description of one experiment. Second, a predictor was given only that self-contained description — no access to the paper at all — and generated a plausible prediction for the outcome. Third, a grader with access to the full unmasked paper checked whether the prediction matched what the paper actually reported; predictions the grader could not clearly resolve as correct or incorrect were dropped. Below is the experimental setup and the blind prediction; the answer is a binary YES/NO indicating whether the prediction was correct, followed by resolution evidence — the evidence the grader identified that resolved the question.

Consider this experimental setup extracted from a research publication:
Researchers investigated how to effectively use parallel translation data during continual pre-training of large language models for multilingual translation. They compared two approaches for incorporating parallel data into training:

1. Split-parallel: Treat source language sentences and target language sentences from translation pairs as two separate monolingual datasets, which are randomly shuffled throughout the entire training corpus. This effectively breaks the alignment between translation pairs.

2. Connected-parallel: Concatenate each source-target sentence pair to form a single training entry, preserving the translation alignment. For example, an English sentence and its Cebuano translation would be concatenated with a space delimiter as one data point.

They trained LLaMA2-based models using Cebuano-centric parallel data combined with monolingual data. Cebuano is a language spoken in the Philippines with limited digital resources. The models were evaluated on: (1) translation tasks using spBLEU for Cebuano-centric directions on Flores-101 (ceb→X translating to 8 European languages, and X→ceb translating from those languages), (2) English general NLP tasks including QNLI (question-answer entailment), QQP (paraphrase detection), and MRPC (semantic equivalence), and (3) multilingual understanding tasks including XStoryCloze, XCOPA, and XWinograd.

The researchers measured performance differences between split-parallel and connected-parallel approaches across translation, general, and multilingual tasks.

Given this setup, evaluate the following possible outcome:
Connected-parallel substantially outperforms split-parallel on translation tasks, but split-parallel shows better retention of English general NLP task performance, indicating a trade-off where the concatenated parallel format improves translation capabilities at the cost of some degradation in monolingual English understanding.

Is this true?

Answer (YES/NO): NO